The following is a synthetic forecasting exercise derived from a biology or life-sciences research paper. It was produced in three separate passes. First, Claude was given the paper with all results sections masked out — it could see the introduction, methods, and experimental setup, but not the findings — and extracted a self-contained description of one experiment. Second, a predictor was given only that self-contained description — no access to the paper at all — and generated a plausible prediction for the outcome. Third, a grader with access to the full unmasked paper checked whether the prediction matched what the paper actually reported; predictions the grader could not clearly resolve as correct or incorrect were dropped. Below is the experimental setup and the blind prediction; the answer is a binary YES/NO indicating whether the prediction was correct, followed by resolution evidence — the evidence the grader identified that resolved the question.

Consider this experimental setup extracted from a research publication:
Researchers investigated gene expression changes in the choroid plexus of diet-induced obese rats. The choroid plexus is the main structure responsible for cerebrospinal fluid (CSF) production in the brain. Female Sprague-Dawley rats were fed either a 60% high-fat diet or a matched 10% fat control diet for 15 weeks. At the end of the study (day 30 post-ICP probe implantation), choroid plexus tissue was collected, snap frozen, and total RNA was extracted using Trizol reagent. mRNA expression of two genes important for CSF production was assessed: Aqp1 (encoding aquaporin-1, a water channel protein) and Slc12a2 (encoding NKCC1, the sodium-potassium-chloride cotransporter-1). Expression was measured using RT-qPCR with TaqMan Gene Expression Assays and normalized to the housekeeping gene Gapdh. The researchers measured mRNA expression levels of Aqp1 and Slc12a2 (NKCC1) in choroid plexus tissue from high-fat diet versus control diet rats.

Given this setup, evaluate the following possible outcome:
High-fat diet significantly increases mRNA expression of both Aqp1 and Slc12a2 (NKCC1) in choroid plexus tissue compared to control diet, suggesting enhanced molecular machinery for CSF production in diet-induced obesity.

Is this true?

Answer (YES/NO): NO